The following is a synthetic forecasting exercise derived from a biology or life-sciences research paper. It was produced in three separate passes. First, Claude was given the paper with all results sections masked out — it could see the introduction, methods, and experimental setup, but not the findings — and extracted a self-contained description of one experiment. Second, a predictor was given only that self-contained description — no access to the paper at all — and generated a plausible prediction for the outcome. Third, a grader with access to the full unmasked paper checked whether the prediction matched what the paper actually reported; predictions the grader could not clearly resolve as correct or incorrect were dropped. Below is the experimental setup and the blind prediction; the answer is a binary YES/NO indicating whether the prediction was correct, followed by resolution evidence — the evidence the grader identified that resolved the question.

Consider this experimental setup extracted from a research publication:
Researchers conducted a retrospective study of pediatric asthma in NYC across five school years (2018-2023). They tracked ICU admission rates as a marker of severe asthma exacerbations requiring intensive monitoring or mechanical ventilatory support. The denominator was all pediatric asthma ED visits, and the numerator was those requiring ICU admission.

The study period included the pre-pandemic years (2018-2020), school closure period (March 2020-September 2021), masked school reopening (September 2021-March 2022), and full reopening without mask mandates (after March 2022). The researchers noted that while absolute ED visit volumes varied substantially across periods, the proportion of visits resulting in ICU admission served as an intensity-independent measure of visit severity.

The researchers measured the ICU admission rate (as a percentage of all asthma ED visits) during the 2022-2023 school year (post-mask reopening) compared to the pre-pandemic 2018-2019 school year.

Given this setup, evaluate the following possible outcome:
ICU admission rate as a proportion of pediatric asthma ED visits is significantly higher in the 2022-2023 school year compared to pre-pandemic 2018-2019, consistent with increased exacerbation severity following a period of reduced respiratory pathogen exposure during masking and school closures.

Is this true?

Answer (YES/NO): YES